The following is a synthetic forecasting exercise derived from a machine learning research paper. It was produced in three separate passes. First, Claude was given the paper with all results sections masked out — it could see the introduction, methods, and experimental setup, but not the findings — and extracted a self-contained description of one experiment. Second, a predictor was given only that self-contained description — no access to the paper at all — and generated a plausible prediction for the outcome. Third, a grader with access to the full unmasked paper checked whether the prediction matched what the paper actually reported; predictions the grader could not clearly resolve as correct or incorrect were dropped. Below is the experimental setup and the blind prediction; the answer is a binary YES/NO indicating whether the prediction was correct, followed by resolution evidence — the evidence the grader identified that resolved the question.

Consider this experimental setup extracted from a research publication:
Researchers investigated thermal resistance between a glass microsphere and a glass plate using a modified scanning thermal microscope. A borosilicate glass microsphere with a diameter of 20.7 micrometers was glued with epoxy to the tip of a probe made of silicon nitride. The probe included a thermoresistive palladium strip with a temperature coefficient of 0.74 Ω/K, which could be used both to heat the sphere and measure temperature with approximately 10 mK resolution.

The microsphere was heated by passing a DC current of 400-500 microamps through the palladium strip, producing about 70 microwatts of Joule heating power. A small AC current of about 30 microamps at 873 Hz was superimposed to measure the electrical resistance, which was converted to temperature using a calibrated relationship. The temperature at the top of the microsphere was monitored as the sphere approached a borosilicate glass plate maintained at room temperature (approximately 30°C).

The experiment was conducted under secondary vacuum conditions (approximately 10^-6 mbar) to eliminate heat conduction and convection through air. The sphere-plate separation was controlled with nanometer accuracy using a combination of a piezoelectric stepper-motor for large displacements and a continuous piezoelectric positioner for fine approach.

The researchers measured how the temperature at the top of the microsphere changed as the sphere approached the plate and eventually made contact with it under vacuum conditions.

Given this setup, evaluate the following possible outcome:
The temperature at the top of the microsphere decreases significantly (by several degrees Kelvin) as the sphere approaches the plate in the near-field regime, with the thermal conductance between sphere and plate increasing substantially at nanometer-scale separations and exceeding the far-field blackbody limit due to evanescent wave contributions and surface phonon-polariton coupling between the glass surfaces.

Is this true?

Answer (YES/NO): NO